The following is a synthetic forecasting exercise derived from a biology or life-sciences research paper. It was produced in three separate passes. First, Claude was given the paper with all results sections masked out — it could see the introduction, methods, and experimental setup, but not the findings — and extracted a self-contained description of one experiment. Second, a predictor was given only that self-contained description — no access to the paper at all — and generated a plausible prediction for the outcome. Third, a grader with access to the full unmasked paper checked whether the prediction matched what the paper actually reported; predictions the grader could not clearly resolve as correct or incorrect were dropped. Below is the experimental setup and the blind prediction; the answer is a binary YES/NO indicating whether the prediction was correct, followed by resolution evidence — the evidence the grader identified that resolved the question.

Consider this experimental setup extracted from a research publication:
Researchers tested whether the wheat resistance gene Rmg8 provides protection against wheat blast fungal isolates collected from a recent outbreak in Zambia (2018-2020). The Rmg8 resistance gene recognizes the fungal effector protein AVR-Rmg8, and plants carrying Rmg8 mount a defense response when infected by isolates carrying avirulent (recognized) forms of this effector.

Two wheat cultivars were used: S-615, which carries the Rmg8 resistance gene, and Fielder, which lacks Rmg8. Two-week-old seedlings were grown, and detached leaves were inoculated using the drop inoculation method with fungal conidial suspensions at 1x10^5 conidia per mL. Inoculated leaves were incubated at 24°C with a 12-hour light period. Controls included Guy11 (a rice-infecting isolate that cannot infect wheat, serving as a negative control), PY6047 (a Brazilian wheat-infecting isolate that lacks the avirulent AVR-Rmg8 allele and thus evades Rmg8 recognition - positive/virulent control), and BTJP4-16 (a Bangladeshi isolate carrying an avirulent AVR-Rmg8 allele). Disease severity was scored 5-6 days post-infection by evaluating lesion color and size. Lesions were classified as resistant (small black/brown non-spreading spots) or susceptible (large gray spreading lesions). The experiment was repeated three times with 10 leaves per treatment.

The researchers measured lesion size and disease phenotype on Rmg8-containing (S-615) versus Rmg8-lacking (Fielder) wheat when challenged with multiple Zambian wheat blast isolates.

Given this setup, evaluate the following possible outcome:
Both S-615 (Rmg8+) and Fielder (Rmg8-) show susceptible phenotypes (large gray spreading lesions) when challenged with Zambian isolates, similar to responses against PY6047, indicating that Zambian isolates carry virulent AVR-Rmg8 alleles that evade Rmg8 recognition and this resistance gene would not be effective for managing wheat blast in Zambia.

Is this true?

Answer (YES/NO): NO